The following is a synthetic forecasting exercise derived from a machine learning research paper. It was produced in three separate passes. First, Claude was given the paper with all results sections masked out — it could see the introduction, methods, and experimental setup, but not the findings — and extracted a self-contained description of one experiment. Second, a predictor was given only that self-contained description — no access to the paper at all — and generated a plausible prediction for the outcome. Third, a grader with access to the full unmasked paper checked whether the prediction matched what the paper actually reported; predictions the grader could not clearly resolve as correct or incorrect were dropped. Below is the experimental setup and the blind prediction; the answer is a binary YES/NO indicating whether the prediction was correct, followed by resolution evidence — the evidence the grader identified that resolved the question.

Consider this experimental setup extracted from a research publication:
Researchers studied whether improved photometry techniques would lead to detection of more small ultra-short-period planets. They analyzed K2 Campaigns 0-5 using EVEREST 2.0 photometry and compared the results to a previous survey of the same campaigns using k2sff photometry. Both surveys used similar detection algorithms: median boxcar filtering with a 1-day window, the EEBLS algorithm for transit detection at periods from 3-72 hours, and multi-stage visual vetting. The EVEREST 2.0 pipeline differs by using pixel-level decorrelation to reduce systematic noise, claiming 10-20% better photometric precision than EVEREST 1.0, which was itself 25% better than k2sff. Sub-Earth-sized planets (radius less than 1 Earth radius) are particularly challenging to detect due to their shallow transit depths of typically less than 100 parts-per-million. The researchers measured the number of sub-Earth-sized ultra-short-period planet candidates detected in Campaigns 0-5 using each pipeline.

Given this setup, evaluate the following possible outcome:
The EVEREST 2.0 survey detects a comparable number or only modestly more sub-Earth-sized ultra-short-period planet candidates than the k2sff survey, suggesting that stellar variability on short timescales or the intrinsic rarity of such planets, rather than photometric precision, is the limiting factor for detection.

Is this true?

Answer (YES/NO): NO